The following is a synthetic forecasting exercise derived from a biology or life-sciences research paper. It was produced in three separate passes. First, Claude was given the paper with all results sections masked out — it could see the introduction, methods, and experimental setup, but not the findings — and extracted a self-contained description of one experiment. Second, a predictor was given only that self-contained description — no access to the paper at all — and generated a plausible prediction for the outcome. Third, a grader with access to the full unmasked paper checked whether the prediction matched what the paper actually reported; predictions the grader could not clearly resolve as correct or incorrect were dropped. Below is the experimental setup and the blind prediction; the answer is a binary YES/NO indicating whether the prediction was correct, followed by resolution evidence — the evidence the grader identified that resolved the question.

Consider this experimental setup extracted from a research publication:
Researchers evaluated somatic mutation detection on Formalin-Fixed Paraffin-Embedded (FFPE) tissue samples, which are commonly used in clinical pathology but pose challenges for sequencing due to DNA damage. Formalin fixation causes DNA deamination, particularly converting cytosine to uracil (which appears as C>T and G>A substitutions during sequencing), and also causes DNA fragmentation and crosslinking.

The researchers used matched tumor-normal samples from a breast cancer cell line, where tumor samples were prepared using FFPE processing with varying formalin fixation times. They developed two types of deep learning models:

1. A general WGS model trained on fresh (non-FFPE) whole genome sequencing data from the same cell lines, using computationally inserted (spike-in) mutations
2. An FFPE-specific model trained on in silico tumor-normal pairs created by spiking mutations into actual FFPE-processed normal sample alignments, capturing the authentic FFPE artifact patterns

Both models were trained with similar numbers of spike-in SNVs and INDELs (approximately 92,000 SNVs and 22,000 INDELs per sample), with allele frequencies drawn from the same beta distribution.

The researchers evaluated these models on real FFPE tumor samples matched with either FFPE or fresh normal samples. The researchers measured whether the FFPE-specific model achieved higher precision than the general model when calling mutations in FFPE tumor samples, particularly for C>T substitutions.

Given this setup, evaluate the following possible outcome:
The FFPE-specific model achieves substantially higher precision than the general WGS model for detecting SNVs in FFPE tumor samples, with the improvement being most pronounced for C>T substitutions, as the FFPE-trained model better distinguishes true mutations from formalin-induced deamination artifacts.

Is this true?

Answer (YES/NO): NO